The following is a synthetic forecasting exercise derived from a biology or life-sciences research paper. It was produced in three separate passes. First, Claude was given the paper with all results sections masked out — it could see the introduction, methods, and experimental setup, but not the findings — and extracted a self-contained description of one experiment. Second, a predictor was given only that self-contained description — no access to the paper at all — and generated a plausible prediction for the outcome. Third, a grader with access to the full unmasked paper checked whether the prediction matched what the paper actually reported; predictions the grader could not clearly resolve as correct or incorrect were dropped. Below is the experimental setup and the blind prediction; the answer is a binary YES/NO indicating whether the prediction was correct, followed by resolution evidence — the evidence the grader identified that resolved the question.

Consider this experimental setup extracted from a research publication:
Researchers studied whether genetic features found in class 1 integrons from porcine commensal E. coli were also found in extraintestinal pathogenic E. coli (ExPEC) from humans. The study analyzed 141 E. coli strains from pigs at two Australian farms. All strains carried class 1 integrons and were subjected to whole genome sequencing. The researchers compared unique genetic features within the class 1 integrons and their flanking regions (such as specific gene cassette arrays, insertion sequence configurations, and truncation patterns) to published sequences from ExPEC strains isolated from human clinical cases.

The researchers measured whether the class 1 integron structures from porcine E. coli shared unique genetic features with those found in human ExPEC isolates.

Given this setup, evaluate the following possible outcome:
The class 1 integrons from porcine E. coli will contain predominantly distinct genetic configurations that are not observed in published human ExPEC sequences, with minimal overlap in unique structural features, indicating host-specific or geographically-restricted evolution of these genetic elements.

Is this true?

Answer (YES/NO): NO